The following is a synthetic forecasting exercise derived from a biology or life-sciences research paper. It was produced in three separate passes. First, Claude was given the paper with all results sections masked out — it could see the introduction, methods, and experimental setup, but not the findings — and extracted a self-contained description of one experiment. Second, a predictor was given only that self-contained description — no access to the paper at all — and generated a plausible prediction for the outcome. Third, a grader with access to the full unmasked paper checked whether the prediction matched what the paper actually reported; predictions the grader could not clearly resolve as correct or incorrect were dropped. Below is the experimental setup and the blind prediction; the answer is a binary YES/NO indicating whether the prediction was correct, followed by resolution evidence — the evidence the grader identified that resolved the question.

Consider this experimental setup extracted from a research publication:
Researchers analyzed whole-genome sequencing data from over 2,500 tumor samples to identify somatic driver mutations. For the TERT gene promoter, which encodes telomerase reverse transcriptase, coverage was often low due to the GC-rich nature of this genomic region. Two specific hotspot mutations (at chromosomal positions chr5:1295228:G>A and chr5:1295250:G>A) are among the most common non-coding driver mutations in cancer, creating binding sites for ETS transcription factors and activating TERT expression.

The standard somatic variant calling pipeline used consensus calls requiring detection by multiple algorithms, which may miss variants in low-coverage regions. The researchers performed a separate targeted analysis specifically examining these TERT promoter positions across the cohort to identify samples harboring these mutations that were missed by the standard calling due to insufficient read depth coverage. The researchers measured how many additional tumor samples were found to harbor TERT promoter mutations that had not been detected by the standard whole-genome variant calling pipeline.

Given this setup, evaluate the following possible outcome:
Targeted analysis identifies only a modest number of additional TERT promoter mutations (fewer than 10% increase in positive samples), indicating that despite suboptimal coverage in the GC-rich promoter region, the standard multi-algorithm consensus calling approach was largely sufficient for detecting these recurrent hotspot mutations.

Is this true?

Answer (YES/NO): NO